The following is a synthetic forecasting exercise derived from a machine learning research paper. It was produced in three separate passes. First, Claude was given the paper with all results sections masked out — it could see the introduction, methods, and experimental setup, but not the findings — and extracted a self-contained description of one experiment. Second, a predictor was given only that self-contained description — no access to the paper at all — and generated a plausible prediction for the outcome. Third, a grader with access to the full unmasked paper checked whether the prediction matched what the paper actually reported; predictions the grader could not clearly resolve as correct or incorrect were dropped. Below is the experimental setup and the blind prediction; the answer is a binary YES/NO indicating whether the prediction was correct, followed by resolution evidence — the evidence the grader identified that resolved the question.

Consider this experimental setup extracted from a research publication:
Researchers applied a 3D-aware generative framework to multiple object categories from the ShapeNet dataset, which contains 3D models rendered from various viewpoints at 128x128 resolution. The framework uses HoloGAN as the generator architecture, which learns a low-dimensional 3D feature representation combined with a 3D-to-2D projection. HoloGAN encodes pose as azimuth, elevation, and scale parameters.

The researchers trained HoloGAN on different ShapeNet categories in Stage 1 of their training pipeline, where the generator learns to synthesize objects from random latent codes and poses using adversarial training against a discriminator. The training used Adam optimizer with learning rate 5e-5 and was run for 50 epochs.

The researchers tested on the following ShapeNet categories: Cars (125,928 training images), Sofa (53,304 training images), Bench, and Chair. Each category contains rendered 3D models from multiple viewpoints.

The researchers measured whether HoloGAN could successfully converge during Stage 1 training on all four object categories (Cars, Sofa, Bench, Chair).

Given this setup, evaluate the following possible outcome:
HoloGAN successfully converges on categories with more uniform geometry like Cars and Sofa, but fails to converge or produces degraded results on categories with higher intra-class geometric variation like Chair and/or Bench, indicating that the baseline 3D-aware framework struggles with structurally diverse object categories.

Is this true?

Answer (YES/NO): YES